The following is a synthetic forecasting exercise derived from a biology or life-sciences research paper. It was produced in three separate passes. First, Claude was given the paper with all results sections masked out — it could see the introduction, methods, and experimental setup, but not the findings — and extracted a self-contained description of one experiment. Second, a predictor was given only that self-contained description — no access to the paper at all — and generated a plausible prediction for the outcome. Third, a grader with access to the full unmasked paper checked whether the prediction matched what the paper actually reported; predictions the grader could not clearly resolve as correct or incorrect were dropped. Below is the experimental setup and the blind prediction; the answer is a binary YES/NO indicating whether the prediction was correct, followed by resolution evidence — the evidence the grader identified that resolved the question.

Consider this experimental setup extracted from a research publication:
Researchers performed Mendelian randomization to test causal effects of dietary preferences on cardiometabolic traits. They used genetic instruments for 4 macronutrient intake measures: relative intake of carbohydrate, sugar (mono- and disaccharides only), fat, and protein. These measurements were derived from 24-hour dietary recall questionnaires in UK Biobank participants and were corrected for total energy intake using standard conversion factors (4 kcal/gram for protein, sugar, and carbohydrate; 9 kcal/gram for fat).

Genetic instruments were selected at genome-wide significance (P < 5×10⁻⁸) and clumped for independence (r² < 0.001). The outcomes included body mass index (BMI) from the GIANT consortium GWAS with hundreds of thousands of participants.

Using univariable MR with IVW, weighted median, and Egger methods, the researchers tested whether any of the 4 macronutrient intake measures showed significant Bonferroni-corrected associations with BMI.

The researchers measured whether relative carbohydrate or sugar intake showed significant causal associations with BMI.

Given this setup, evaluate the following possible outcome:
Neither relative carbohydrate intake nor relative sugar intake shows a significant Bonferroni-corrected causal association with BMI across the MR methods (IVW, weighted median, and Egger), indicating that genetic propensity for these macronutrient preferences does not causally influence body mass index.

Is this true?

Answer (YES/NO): YES